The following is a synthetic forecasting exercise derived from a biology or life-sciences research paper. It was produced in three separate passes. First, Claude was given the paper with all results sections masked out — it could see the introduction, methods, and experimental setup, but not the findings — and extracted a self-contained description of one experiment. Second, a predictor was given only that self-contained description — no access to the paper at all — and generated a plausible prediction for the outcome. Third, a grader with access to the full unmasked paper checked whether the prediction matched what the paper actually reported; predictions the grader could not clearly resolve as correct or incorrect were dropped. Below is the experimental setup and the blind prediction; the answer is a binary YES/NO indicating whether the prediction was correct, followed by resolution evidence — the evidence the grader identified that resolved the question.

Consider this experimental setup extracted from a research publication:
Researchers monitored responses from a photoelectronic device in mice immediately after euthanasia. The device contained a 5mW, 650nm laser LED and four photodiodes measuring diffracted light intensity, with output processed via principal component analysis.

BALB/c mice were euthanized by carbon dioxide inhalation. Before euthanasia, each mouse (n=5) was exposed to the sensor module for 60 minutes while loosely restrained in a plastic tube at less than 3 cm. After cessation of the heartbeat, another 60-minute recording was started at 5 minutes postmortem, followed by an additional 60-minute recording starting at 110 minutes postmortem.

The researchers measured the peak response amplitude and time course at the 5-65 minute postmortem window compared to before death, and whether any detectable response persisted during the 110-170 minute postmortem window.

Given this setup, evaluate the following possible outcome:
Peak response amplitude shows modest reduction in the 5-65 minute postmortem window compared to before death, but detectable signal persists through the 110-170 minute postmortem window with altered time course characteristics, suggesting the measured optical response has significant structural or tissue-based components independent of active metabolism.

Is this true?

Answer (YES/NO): NO